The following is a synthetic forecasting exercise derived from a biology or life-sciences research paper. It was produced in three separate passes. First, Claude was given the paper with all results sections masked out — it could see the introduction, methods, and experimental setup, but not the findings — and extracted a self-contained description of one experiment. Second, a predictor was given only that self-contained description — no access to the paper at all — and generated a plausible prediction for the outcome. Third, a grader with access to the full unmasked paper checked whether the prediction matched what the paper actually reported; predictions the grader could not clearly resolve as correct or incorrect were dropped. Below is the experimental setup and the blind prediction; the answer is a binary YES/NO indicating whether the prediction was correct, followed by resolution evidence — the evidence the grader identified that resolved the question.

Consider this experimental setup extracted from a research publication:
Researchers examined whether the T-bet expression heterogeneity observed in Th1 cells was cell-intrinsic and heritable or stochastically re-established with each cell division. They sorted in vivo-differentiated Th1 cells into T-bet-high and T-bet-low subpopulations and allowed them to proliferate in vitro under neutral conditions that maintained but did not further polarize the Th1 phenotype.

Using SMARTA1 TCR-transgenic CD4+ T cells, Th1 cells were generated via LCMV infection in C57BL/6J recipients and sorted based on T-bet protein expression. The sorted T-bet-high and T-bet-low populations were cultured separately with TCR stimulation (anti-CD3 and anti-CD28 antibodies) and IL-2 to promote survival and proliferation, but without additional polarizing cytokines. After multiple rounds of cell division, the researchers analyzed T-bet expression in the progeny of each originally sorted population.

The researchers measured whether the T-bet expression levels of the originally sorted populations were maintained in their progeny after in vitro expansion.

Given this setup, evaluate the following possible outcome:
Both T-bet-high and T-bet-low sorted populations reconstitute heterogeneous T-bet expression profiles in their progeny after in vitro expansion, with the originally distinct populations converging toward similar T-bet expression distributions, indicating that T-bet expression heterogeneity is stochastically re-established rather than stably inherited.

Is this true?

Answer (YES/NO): NO